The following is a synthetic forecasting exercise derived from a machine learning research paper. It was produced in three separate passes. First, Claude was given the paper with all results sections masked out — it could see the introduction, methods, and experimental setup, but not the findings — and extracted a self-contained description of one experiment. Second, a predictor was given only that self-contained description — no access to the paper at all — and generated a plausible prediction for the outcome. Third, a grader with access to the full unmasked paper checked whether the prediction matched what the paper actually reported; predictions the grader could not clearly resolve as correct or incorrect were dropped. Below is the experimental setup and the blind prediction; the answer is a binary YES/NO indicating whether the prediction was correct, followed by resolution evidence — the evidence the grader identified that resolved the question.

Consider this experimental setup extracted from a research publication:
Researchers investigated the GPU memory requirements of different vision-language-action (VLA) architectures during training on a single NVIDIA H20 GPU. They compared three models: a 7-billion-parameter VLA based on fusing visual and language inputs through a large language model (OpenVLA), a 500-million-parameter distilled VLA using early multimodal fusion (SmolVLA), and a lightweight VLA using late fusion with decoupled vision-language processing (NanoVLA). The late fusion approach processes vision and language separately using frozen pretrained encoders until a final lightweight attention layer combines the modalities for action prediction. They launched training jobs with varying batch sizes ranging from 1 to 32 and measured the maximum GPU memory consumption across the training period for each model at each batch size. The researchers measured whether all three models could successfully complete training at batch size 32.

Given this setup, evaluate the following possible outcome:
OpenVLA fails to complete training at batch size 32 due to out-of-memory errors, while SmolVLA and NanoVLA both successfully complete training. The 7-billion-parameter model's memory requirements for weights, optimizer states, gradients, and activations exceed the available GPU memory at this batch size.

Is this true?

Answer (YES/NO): YES